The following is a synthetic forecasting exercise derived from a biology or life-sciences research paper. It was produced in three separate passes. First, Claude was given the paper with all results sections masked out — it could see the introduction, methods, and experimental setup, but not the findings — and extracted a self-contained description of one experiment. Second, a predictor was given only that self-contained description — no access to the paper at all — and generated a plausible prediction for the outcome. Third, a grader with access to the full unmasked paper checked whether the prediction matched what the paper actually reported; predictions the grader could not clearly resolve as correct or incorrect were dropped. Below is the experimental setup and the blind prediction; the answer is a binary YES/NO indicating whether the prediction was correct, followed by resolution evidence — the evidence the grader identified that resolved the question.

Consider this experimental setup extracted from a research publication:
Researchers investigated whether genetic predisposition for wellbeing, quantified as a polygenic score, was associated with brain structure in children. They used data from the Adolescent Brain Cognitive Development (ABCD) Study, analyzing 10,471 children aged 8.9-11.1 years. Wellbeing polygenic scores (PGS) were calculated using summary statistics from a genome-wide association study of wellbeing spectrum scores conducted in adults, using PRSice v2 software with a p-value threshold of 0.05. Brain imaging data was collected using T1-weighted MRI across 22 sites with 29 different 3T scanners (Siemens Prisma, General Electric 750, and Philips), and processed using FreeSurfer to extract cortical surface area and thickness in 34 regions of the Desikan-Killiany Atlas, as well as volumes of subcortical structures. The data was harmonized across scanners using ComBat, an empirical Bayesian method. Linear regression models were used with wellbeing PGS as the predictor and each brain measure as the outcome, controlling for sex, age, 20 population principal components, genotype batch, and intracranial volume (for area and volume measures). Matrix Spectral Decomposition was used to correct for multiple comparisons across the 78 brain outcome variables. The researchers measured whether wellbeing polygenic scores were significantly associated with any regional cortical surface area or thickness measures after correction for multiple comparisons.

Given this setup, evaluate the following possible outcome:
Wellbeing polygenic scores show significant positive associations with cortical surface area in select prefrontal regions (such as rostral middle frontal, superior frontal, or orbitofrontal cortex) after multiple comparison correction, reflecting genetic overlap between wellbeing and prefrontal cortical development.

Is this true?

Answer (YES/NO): NO